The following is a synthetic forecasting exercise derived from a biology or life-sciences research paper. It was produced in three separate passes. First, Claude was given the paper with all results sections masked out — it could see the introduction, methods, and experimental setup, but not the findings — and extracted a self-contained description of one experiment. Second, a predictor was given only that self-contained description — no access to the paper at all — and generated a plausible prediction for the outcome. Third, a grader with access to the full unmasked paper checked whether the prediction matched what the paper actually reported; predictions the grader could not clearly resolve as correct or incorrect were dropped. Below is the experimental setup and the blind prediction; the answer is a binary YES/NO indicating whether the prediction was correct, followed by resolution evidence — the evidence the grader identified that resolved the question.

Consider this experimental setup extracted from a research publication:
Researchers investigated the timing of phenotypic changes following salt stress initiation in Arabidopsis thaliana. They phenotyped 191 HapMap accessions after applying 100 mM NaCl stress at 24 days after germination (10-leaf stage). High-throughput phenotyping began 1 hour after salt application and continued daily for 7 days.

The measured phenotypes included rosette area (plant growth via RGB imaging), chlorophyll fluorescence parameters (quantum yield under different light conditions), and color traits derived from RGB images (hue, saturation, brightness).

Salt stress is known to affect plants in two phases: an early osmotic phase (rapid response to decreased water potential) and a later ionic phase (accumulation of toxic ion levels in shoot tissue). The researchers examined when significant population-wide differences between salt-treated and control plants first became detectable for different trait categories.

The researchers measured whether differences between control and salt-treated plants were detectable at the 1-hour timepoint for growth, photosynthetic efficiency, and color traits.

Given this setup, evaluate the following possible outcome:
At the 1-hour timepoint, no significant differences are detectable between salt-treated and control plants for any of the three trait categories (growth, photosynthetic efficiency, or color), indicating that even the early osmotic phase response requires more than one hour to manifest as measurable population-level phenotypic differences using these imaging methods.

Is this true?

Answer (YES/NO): NO